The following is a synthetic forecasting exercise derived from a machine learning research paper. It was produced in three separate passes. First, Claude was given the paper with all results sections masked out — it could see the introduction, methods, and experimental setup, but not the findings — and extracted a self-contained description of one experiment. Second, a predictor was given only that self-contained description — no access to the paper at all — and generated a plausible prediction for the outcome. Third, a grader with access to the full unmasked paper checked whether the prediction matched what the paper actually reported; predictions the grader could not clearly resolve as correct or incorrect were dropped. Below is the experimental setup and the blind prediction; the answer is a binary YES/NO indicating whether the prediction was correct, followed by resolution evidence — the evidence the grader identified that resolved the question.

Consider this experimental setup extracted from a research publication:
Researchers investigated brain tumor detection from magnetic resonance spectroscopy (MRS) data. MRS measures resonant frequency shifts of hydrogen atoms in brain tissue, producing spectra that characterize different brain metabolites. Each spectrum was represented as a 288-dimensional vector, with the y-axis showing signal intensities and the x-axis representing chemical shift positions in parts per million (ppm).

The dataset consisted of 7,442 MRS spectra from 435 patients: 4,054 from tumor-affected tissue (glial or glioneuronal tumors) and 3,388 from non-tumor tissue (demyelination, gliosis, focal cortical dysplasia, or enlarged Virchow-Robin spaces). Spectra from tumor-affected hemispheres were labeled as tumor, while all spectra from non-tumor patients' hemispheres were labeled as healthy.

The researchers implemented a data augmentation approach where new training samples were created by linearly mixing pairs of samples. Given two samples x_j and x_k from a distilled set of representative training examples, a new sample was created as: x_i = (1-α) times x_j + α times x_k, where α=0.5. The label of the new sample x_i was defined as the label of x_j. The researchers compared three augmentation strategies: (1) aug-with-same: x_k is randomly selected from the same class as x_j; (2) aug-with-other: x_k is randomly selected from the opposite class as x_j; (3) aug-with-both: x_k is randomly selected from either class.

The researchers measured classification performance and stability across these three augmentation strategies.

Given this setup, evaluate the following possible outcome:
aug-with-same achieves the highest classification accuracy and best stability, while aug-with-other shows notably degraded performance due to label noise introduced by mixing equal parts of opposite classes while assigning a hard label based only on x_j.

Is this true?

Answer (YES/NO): NO